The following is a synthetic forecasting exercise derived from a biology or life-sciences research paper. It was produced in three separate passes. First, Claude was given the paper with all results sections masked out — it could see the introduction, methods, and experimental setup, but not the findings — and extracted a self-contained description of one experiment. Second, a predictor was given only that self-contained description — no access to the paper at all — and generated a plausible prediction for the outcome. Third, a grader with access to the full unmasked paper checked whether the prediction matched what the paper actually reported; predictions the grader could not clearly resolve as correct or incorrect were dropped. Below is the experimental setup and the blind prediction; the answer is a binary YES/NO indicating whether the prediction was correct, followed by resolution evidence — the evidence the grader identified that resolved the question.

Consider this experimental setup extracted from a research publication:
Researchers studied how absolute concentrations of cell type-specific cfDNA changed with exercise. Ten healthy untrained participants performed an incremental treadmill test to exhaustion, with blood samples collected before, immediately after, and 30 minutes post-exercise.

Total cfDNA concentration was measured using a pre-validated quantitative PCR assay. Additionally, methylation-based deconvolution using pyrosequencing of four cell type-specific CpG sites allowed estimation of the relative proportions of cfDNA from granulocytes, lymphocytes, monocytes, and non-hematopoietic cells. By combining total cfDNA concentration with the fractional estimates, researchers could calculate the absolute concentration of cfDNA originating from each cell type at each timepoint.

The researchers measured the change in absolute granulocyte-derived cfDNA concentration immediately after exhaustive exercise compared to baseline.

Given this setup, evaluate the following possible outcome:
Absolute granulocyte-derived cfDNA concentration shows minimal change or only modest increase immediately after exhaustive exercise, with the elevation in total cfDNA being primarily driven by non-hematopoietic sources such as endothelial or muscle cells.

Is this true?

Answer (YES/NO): NO